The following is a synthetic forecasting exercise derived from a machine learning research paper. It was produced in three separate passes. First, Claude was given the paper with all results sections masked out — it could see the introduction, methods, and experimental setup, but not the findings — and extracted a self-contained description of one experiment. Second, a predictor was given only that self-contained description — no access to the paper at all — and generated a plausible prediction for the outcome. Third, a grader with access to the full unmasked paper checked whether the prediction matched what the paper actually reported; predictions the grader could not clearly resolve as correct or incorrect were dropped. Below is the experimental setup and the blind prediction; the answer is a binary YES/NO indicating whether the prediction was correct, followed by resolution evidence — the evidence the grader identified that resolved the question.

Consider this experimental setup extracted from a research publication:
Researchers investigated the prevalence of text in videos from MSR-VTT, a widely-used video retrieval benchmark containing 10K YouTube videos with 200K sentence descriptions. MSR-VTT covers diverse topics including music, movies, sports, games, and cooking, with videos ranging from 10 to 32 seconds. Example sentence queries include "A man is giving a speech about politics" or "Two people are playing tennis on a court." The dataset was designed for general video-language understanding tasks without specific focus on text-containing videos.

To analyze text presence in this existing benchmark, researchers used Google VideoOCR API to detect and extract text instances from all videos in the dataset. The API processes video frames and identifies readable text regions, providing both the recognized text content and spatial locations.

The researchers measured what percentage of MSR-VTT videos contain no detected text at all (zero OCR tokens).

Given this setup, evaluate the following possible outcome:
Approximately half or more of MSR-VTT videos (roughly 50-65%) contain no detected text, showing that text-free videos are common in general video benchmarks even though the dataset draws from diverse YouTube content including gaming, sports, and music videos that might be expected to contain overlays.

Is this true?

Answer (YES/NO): NO